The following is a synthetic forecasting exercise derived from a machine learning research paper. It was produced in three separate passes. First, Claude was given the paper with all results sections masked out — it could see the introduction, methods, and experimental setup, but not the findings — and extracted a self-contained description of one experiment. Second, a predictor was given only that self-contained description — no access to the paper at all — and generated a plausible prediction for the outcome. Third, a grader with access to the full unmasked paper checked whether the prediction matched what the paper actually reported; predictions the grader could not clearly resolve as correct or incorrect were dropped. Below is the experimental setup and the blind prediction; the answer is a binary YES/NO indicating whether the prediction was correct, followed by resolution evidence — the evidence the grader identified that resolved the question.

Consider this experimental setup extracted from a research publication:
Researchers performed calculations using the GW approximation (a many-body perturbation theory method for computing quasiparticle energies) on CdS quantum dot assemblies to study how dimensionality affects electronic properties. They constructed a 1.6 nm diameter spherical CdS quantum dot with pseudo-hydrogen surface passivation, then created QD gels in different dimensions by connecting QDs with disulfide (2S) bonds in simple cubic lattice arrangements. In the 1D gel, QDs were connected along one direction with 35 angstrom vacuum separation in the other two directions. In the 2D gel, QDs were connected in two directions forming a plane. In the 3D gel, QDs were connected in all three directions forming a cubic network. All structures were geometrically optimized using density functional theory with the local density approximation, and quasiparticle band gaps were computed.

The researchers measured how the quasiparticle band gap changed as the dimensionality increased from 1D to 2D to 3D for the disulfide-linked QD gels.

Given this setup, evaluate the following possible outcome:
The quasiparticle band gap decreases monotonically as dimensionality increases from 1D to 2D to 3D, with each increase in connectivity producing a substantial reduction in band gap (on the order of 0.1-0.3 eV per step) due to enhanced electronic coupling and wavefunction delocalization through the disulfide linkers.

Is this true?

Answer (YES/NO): NO